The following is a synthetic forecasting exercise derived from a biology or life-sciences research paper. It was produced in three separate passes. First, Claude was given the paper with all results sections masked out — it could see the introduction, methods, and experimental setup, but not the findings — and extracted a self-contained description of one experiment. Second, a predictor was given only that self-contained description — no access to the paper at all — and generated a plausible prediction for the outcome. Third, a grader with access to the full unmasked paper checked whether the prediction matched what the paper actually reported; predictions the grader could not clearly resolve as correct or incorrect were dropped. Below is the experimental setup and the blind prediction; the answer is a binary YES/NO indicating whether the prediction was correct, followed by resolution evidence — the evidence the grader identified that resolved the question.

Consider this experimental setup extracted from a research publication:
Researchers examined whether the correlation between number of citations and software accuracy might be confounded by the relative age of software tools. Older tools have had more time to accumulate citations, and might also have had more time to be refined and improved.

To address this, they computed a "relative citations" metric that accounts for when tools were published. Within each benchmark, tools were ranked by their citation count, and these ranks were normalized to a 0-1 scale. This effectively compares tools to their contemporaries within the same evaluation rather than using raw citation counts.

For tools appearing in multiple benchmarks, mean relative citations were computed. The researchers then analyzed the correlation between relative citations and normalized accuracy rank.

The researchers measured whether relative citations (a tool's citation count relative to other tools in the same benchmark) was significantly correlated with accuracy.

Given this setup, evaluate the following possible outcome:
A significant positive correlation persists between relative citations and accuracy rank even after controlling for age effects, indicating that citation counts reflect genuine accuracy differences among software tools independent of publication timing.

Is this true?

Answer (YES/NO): NO